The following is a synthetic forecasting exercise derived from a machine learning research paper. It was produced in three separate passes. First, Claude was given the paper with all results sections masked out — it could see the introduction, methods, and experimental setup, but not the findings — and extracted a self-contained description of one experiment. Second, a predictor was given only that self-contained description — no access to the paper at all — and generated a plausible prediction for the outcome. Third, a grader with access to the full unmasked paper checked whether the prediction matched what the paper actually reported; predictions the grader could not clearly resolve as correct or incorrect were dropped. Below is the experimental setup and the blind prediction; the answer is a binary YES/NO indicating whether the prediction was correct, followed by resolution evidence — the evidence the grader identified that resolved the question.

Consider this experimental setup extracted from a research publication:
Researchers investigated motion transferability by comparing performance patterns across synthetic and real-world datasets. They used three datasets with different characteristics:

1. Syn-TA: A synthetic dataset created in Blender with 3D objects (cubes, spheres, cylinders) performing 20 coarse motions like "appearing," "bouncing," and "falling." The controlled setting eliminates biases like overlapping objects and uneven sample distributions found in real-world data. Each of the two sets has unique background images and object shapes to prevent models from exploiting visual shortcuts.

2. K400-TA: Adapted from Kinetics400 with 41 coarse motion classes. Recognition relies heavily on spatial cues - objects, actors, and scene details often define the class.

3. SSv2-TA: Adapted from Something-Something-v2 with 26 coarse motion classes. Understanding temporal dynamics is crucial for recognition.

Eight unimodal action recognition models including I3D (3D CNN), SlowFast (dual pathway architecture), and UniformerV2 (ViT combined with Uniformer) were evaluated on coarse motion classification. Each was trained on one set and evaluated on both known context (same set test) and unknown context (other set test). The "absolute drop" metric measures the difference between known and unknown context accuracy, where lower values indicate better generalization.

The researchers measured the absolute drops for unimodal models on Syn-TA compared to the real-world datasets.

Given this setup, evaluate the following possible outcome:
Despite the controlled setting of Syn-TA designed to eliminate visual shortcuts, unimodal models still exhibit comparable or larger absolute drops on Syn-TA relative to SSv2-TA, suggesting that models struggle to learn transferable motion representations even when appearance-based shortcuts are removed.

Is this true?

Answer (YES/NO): YES